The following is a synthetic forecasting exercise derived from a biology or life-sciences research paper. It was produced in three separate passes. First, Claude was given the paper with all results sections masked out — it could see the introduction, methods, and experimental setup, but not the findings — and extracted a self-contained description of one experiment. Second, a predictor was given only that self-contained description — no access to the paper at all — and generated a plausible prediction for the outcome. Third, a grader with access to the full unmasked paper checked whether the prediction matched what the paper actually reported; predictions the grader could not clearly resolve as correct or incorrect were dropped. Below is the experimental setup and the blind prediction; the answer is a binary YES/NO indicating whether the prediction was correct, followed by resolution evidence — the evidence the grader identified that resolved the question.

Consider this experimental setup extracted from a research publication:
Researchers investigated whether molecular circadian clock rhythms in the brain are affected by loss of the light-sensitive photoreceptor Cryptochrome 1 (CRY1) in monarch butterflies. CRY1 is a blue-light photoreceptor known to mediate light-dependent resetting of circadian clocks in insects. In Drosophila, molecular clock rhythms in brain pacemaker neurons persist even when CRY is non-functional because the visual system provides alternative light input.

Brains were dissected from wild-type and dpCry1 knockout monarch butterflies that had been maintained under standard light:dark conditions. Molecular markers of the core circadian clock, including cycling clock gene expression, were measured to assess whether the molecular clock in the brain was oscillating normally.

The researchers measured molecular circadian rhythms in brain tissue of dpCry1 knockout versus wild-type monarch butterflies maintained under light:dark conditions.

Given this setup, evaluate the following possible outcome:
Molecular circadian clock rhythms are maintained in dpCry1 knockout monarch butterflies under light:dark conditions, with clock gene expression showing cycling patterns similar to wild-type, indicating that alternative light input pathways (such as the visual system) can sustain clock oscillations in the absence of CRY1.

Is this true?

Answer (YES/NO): NO